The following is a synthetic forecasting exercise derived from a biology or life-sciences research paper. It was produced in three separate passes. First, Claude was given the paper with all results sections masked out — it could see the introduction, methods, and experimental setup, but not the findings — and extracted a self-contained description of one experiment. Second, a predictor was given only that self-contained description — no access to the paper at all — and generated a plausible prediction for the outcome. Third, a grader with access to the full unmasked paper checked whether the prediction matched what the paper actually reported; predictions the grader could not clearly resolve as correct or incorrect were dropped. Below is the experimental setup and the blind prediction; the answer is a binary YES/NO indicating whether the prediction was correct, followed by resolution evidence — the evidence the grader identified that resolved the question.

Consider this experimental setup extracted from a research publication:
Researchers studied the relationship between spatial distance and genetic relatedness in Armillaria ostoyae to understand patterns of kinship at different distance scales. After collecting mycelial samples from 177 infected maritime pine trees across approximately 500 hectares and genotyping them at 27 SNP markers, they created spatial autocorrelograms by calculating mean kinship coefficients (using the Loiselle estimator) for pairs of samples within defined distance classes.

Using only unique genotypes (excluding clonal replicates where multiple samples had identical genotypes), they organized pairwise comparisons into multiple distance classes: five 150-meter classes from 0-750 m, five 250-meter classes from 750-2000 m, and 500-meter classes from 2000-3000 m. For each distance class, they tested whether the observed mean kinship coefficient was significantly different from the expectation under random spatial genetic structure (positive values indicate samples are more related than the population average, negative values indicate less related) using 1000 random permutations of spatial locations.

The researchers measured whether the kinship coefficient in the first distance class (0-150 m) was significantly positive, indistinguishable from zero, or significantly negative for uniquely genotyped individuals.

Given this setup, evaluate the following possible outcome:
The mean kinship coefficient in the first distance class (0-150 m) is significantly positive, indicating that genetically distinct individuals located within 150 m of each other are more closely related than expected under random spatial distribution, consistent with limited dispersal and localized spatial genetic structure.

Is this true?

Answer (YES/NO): NO